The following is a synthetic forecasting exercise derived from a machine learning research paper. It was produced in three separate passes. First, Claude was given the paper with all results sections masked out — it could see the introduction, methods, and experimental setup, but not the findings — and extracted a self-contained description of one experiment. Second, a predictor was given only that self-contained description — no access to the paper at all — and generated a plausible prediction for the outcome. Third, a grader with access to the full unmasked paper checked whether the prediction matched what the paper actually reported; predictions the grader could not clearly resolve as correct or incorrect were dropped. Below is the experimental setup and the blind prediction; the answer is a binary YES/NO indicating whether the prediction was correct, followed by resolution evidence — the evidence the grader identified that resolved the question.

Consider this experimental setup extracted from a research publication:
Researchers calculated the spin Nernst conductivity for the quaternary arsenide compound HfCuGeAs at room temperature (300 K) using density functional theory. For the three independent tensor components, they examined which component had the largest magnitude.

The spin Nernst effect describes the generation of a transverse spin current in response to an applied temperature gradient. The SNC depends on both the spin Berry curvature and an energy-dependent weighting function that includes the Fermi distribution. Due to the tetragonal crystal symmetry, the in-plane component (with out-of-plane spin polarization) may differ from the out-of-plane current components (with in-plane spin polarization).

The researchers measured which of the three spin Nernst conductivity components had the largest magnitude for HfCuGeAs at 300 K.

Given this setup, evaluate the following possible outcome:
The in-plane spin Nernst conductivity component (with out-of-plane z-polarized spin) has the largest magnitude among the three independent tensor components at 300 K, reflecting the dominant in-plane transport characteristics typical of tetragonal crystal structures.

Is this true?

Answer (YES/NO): NO